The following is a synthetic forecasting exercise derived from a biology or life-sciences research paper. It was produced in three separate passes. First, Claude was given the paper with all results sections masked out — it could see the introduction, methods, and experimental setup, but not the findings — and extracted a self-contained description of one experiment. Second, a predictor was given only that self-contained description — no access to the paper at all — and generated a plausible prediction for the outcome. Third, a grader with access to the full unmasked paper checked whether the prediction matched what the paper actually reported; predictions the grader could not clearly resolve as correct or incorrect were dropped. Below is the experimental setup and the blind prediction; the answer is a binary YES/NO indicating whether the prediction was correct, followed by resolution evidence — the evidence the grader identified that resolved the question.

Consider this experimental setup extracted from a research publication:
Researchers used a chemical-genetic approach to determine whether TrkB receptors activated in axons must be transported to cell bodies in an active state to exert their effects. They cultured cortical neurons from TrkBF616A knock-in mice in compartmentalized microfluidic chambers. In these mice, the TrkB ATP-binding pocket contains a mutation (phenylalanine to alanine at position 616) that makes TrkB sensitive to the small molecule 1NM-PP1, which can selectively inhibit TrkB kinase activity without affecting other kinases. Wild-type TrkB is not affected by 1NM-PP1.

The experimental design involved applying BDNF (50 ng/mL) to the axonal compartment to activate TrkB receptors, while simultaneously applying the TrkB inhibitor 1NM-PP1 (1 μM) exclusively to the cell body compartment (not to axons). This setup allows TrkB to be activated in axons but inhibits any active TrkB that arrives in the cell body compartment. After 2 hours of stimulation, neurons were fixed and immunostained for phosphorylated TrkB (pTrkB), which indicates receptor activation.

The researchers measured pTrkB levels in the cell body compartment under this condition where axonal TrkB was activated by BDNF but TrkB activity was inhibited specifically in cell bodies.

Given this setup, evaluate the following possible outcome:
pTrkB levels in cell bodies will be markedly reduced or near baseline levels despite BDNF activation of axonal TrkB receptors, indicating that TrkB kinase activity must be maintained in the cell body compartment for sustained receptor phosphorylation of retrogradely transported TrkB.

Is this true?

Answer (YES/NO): YES